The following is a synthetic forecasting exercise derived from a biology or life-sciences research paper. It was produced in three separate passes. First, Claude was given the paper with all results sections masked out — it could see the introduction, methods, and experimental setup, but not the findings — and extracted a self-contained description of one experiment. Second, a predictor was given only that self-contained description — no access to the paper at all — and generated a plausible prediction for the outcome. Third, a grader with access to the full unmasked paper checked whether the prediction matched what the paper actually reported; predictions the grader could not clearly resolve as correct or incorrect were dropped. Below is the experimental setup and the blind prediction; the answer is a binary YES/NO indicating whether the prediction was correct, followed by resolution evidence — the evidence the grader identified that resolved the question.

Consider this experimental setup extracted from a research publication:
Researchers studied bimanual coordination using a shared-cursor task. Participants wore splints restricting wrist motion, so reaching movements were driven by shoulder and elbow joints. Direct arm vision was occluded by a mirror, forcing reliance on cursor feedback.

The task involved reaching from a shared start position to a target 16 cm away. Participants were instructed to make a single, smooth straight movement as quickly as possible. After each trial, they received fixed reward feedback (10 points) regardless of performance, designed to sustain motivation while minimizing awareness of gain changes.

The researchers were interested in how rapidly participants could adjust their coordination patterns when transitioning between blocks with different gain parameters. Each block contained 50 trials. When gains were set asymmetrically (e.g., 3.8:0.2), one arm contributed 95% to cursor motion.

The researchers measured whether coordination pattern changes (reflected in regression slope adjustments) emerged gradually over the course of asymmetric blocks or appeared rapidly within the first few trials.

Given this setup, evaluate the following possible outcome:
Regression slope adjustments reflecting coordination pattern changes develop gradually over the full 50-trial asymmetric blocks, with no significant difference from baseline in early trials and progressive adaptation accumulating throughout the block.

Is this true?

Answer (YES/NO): NO